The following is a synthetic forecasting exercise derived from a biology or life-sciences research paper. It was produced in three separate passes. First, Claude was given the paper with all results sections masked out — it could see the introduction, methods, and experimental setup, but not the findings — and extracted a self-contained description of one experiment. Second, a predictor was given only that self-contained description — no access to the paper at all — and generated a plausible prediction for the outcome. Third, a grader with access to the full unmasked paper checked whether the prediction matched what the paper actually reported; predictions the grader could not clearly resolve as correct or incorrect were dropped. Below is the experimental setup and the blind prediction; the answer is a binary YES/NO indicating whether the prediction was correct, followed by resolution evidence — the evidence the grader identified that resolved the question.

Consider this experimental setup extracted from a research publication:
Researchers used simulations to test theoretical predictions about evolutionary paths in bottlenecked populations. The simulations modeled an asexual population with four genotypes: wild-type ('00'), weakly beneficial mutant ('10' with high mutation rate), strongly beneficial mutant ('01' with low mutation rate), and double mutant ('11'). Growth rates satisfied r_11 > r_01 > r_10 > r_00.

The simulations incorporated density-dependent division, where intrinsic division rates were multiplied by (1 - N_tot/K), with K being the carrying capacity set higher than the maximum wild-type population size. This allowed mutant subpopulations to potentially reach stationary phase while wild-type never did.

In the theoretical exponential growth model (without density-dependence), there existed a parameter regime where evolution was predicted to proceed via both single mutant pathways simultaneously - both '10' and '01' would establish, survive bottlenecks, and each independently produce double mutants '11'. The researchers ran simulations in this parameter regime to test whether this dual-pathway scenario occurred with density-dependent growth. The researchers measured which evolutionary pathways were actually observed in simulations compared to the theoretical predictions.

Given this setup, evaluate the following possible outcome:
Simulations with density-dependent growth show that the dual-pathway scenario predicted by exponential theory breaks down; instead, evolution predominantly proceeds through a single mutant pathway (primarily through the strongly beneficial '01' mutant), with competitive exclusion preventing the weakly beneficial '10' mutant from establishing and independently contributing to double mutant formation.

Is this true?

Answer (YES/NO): NO